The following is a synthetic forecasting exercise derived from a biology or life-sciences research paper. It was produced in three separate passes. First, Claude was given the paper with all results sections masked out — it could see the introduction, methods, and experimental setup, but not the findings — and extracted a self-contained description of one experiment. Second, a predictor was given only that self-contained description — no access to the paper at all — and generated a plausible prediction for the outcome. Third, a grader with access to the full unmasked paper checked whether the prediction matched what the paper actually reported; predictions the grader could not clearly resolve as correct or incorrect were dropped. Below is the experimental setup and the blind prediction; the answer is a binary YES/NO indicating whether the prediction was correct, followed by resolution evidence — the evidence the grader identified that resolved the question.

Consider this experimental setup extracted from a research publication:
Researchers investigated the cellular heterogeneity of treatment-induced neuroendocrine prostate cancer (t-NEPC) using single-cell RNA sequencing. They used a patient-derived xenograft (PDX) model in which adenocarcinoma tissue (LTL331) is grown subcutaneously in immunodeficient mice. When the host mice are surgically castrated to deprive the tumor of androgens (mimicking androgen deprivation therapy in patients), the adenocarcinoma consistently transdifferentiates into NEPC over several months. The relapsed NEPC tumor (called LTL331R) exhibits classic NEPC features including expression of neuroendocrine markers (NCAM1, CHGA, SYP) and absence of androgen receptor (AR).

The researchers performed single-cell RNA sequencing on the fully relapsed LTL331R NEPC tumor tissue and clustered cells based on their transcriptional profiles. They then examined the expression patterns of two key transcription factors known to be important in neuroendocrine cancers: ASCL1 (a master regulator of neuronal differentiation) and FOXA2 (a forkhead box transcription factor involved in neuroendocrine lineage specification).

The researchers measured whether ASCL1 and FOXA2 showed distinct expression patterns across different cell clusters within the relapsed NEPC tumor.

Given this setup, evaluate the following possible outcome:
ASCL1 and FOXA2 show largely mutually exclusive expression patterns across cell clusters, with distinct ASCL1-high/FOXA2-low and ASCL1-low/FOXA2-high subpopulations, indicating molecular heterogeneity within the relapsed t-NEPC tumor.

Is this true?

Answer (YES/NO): YES